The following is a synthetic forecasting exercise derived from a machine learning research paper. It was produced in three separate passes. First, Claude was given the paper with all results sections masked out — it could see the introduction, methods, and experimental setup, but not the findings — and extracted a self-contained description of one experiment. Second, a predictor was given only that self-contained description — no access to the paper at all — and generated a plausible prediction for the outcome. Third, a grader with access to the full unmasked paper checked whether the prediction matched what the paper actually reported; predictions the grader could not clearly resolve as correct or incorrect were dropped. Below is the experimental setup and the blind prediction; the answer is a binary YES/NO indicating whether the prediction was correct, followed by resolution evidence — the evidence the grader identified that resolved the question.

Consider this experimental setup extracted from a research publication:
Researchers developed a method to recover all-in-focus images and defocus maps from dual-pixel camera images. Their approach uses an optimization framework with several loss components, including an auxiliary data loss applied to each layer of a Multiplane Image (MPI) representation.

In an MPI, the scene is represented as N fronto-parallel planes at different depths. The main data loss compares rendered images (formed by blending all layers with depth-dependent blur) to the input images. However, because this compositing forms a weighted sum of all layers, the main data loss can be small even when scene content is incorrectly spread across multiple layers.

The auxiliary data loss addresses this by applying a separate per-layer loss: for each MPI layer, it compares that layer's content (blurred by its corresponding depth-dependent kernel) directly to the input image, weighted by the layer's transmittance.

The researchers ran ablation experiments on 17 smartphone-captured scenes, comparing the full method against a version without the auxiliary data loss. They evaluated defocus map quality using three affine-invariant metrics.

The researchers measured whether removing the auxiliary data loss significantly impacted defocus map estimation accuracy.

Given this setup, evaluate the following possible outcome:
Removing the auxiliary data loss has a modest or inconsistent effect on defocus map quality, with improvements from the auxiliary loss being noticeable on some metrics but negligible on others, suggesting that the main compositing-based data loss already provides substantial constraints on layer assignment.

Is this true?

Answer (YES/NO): NO